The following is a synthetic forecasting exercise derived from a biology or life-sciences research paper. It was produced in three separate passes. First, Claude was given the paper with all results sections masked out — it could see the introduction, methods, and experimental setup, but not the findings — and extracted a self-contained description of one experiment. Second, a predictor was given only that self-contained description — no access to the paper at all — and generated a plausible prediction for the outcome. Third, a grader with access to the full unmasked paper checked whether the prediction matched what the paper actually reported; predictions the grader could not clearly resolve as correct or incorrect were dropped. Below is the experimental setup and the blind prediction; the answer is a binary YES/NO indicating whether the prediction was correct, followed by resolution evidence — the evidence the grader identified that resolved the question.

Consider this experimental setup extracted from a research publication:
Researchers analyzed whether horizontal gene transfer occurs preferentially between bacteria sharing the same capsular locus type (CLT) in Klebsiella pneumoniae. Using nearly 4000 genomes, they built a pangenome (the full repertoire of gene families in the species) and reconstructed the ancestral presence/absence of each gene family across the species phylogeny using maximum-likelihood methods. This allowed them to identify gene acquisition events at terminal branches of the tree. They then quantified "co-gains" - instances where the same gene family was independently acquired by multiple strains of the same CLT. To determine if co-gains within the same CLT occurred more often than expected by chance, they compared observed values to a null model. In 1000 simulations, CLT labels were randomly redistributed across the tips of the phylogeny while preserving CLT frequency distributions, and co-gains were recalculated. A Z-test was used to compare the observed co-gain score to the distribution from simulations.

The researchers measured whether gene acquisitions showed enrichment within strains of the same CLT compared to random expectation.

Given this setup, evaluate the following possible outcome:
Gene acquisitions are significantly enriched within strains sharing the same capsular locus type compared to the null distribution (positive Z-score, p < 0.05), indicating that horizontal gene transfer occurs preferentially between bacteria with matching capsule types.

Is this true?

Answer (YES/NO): YES